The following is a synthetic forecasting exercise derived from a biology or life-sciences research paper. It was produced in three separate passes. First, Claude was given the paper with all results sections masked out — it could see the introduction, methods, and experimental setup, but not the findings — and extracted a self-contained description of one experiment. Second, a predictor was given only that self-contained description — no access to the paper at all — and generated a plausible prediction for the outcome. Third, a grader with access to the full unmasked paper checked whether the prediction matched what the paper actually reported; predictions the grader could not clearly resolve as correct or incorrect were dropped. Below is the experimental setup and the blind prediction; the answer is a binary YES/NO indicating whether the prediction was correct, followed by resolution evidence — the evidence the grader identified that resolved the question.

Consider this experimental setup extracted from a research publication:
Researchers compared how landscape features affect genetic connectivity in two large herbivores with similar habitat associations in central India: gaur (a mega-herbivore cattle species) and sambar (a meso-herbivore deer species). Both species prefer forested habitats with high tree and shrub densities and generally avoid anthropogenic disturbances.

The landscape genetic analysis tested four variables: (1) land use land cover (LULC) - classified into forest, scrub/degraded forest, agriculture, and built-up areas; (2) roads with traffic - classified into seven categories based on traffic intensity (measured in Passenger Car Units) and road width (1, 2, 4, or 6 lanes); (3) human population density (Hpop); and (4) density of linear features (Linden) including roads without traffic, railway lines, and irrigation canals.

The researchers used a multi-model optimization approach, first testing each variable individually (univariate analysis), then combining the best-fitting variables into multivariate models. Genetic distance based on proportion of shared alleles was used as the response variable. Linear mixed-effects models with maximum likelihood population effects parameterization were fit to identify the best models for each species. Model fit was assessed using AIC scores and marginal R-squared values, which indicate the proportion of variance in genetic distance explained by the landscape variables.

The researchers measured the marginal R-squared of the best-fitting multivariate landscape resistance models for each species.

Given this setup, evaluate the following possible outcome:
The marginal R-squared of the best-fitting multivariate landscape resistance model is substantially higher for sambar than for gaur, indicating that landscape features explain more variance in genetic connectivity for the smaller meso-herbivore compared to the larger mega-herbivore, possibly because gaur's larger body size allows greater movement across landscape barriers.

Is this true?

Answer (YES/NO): NO